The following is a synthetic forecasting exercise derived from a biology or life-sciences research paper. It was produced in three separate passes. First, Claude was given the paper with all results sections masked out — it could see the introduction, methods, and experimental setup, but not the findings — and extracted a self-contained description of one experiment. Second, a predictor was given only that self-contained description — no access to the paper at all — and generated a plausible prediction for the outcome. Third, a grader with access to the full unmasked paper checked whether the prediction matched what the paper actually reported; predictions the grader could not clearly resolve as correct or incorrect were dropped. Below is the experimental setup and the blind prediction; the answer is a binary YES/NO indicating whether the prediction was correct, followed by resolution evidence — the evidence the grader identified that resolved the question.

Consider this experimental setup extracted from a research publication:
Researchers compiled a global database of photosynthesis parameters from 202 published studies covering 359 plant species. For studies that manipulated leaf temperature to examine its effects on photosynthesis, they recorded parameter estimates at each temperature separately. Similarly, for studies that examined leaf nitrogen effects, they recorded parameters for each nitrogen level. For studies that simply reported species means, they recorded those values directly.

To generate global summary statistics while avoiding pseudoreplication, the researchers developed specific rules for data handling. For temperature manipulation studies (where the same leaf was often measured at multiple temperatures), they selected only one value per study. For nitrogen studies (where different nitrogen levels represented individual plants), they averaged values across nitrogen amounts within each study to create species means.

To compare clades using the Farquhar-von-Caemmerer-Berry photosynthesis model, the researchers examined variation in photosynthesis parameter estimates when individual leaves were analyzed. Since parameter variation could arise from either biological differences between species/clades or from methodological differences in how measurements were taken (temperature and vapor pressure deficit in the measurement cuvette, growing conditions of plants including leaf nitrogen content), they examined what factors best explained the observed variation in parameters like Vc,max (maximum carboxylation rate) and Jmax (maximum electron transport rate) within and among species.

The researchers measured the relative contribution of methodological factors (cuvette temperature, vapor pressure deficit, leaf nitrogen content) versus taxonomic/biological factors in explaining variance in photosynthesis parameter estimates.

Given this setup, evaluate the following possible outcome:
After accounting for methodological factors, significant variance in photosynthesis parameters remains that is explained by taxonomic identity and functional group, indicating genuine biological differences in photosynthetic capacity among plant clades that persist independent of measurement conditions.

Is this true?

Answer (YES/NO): YES